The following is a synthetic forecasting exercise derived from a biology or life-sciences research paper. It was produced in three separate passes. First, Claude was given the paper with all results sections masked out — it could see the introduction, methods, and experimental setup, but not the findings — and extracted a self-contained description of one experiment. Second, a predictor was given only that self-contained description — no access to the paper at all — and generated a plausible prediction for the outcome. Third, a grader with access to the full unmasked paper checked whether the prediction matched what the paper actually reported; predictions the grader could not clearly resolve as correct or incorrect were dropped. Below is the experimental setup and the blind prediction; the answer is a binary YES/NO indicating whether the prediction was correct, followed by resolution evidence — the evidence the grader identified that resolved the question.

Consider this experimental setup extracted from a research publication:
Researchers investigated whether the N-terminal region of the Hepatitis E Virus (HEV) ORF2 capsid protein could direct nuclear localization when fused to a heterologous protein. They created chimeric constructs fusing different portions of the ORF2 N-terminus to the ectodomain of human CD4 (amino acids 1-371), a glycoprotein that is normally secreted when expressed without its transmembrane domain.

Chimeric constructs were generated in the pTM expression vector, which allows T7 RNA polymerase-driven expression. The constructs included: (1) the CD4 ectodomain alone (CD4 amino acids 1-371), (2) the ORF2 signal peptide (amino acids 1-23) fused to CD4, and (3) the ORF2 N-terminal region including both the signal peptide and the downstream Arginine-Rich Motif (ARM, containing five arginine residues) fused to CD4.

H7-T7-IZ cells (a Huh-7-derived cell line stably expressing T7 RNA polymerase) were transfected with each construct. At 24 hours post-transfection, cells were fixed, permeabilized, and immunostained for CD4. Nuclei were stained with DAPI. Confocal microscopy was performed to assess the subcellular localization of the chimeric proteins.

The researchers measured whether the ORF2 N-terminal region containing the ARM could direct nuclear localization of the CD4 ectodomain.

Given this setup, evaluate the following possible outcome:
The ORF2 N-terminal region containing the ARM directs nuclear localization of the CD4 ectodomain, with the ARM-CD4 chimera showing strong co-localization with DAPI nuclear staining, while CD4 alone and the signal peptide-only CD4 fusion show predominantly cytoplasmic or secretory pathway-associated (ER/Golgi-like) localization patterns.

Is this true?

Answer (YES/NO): YES